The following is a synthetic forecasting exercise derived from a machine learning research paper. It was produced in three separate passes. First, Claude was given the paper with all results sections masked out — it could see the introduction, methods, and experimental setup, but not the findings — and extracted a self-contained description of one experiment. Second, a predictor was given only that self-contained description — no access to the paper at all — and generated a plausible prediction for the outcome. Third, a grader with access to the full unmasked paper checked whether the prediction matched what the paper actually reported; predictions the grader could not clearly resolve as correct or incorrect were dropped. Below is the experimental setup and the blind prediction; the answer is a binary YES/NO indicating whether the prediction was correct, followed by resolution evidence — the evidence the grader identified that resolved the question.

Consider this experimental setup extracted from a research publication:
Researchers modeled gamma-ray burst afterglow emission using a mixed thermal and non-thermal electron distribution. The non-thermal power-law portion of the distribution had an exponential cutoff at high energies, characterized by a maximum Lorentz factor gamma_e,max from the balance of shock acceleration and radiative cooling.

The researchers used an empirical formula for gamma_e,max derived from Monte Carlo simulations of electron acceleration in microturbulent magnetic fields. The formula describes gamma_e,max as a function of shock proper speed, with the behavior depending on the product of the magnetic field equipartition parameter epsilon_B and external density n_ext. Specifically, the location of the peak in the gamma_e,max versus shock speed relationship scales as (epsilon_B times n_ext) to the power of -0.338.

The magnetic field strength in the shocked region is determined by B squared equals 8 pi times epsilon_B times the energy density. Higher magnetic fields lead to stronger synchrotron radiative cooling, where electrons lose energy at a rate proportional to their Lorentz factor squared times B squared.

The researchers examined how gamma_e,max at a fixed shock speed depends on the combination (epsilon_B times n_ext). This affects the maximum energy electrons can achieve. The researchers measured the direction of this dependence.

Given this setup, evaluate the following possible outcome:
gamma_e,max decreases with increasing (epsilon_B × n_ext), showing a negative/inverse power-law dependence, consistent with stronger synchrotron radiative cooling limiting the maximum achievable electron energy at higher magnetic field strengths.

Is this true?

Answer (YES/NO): YES